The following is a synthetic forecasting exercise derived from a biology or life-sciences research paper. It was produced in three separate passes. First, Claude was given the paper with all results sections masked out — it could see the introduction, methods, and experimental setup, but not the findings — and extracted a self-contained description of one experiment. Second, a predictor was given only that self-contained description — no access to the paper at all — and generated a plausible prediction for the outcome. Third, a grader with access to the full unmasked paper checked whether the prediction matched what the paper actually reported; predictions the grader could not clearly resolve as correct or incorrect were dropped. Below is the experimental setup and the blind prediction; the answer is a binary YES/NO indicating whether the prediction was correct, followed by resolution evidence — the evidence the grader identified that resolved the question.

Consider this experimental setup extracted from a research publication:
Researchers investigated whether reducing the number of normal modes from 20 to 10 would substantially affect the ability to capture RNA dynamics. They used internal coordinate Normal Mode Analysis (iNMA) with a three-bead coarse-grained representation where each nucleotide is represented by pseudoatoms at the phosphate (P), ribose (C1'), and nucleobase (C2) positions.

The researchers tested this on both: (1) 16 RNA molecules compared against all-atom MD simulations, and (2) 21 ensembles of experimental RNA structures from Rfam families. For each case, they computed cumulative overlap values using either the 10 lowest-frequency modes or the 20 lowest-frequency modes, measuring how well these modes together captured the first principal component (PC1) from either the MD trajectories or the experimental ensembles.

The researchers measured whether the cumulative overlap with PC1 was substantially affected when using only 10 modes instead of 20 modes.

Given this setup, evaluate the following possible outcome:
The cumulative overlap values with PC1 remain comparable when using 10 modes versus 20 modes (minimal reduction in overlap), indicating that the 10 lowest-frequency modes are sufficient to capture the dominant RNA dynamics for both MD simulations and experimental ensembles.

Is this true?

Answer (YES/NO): YES